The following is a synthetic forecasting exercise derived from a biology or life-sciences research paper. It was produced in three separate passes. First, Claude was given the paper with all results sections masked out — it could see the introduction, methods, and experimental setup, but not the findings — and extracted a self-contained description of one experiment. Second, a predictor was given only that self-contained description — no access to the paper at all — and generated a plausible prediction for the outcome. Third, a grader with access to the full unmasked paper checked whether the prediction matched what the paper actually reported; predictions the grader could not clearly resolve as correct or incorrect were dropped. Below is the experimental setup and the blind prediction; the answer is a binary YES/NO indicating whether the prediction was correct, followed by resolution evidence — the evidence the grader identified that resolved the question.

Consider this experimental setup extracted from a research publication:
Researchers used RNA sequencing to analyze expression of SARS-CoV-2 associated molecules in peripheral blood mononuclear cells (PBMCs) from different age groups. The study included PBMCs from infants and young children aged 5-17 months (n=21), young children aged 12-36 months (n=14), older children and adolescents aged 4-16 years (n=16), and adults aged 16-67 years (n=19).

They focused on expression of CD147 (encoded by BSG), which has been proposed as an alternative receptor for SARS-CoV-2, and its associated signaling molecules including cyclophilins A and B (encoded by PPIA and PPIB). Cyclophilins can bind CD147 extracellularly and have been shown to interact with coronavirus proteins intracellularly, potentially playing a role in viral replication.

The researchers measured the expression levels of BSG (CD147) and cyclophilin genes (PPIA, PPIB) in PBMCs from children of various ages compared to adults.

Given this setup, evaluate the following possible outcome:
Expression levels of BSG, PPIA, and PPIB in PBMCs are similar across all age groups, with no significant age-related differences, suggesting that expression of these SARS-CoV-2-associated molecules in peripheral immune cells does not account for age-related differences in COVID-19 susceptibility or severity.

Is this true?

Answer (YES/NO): NO